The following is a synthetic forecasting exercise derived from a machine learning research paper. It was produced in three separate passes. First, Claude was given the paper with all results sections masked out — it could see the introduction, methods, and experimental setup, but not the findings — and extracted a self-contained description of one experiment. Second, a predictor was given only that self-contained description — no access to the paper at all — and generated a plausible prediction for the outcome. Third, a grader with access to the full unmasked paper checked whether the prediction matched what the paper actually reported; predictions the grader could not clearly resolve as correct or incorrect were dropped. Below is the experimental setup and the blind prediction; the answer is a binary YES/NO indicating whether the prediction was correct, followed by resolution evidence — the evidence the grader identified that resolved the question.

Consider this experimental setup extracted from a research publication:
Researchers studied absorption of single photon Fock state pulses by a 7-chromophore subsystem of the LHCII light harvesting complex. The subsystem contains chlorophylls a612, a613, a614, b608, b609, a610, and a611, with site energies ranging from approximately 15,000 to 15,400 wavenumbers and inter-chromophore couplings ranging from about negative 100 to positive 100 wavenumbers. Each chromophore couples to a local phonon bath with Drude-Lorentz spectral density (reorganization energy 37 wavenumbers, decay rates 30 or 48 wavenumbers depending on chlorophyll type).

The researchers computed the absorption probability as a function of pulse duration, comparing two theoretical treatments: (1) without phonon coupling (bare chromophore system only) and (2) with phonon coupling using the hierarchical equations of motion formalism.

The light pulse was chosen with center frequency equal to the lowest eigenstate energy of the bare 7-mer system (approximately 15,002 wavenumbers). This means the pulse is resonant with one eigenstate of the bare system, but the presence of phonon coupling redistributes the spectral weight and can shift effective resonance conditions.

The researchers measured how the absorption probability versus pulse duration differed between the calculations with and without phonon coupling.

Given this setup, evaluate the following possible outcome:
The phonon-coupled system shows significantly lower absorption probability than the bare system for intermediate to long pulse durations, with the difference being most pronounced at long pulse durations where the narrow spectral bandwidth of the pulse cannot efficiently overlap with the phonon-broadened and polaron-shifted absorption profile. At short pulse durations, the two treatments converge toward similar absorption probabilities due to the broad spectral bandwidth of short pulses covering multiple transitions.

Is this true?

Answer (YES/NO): YES